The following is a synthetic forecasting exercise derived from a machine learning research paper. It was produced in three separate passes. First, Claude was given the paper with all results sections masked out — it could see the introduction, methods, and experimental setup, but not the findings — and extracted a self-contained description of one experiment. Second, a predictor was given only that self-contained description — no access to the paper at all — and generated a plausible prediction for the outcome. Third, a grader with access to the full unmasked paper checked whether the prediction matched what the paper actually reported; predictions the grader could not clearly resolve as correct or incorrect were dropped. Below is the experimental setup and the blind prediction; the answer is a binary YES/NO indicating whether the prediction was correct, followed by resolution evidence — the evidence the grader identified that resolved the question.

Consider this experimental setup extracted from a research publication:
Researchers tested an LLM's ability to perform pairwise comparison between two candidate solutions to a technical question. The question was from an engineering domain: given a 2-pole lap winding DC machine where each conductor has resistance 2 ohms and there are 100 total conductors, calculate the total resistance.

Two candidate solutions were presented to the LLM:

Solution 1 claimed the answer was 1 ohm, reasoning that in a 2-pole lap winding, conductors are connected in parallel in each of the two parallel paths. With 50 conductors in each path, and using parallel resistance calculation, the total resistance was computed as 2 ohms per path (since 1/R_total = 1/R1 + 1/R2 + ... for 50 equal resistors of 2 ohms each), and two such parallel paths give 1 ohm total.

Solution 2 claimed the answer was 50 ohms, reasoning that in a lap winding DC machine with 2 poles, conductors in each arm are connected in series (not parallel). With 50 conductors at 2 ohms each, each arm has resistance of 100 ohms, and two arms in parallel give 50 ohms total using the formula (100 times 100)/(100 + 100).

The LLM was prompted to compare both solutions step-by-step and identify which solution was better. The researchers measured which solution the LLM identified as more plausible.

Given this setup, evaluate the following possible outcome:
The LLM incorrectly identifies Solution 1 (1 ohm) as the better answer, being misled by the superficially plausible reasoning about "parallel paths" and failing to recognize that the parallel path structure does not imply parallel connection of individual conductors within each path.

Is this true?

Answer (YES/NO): NO